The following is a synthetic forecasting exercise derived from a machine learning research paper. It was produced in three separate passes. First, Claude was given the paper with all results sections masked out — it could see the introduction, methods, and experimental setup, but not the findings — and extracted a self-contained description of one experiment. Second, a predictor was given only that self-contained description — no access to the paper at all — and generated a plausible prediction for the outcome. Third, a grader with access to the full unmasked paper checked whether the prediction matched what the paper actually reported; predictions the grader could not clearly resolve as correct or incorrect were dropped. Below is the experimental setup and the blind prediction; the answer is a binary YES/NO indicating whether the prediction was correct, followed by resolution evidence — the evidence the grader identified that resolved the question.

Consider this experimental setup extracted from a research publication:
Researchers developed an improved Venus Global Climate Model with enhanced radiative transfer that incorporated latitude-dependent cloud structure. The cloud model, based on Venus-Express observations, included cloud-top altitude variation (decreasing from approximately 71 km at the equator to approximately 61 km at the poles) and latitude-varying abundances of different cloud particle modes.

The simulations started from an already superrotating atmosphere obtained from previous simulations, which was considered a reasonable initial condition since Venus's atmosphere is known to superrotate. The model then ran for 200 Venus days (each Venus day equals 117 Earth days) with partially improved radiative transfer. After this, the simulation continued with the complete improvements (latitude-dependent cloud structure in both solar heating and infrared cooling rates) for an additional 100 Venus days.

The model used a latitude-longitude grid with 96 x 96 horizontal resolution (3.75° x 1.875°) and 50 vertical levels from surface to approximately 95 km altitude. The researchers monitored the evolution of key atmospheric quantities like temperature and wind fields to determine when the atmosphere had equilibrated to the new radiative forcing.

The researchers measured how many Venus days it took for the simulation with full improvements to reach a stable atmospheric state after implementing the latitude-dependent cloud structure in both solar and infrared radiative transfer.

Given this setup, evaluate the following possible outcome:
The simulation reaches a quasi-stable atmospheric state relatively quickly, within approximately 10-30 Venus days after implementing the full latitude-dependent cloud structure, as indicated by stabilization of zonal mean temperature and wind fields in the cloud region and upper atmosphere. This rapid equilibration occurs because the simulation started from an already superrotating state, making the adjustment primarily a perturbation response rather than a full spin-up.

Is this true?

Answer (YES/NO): NO